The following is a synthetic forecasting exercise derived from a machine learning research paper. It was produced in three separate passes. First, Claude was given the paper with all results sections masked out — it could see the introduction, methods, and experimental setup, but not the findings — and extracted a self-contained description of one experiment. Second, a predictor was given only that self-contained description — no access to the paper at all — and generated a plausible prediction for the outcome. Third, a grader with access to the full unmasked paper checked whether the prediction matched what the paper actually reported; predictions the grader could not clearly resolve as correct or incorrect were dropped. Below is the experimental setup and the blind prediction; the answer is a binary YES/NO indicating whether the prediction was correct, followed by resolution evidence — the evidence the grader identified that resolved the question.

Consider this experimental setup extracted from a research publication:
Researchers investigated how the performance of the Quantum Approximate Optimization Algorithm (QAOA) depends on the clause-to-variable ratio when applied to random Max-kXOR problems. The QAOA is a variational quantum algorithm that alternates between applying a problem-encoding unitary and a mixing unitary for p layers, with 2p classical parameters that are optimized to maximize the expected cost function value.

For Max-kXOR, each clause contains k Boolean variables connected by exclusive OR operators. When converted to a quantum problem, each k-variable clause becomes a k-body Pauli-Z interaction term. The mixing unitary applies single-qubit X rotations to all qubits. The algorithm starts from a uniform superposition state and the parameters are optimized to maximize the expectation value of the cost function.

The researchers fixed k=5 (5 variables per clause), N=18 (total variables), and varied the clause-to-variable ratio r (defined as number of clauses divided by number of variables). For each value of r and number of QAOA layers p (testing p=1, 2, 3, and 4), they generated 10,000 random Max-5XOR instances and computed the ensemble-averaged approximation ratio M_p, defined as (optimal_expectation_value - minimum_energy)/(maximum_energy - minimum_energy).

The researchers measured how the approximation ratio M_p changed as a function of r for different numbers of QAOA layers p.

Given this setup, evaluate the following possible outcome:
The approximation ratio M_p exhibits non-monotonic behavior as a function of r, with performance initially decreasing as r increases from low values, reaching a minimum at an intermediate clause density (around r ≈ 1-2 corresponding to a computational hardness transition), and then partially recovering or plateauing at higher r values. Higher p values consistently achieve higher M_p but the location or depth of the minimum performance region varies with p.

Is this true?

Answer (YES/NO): NO